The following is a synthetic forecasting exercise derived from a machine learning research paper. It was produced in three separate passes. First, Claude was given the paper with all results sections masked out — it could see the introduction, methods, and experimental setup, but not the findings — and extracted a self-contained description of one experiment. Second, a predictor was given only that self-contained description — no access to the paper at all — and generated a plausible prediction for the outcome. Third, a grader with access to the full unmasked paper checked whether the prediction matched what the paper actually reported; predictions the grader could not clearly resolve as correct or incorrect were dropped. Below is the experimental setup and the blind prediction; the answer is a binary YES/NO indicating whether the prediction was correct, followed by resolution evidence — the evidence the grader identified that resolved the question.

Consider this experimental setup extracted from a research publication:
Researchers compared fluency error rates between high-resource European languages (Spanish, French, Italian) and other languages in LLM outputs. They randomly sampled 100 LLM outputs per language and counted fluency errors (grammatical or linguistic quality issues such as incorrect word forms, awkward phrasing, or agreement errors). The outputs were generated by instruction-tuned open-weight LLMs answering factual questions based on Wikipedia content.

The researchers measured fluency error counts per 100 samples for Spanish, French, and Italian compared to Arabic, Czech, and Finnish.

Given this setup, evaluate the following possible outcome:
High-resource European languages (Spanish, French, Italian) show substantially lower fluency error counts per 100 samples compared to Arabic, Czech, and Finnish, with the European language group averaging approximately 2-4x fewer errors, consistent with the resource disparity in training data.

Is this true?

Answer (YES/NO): NO